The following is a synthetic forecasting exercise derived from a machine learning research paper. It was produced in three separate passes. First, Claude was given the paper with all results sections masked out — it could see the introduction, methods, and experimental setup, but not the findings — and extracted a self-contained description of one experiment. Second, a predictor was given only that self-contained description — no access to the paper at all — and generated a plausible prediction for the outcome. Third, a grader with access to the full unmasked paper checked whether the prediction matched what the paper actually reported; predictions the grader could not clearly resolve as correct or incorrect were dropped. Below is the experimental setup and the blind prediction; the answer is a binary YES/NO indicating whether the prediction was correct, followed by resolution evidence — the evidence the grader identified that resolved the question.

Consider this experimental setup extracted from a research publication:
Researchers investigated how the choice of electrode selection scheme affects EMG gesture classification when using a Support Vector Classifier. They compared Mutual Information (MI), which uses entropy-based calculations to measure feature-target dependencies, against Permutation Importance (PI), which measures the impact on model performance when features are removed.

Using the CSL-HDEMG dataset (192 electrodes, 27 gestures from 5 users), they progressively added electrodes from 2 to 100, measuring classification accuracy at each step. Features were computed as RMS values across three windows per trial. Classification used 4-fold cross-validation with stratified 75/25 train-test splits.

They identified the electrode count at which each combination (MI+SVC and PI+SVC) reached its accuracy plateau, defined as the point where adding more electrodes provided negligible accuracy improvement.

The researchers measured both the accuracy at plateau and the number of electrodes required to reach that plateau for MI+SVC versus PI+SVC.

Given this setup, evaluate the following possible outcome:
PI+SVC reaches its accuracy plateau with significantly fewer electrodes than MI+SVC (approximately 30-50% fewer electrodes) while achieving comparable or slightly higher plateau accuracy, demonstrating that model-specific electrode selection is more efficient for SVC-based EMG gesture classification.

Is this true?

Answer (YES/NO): NO